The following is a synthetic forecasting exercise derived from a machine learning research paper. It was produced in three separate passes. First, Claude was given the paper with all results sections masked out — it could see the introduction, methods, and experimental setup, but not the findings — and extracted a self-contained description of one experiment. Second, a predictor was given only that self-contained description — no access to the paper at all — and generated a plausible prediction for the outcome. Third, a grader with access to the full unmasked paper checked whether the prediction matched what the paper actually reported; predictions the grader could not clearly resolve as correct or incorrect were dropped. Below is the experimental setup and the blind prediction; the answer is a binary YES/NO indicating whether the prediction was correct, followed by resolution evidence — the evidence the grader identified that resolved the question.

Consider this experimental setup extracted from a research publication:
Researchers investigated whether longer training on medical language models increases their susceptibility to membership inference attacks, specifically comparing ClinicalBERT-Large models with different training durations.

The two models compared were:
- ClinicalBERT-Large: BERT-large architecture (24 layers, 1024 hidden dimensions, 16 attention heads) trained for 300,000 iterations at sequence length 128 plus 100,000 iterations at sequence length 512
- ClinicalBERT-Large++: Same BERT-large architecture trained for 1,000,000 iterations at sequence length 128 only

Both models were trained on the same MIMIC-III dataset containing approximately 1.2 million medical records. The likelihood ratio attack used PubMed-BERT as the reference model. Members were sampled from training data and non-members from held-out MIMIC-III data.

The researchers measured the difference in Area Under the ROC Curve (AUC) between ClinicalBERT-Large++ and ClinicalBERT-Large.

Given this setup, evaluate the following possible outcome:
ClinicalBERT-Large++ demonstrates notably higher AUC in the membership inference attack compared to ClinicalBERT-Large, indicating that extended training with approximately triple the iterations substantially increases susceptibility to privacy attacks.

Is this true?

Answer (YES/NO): NO